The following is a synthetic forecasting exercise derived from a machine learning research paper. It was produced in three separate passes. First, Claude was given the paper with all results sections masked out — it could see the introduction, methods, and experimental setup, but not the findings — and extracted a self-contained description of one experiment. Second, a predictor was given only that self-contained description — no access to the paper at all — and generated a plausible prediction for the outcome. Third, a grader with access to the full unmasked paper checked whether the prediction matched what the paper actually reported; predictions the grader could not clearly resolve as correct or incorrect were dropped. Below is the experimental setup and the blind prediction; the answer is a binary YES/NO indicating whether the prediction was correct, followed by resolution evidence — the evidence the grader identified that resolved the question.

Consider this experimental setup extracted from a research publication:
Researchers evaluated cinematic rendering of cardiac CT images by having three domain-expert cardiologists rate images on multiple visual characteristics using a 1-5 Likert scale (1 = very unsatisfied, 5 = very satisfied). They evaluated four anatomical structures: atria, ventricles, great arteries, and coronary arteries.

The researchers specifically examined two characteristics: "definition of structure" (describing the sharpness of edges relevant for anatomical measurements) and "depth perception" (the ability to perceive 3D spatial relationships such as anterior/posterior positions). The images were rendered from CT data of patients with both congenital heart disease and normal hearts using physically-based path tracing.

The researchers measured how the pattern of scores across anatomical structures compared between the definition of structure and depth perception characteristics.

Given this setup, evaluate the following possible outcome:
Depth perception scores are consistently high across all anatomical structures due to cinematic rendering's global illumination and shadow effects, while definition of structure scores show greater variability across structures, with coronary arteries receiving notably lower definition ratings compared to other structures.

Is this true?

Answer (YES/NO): YES